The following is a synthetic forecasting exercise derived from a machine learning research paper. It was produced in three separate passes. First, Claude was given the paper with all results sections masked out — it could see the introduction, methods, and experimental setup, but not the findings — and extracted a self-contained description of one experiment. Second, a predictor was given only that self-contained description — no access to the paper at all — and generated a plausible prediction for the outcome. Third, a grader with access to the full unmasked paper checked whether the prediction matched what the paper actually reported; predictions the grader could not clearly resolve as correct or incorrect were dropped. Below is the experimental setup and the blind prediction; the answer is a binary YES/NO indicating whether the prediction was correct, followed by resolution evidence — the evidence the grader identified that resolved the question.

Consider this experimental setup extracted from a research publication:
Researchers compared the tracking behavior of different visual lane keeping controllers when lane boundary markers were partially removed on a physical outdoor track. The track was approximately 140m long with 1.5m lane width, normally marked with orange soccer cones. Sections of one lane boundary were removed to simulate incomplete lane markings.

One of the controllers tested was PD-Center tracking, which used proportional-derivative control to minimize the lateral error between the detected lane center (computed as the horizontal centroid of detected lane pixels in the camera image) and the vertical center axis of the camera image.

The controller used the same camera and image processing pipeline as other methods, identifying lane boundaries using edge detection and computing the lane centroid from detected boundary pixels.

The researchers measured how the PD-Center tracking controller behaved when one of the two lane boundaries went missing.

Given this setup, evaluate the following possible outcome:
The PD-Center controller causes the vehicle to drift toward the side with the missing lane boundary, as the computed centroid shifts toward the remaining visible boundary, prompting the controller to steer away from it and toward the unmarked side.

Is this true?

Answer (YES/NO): NO